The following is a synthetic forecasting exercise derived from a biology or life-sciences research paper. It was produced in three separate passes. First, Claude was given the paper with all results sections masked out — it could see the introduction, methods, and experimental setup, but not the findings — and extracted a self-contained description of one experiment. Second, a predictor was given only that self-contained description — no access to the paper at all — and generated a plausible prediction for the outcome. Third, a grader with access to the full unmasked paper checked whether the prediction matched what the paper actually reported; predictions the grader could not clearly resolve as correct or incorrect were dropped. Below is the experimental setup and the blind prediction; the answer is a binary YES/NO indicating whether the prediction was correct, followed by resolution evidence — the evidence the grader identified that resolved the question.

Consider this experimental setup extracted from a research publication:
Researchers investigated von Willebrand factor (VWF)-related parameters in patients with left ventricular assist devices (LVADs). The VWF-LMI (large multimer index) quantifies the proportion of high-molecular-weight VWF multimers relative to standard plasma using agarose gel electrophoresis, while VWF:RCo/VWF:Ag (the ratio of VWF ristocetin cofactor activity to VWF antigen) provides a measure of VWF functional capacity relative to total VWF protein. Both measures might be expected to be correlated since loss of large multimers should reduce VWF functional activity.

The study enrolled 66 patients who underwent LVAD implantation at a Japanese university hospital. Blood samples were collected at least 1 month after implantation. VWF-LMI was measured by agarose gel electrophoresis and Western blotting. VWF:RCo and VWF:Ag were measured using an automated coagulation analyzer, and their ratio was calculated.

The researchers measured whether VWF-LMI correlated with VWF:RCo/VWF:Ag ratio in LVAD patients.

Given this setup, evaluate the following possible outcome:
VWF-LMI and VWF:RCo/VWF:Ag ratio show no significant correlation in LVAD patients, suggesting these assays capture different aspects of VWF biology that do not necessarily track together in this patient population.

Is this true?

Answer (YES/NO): NO